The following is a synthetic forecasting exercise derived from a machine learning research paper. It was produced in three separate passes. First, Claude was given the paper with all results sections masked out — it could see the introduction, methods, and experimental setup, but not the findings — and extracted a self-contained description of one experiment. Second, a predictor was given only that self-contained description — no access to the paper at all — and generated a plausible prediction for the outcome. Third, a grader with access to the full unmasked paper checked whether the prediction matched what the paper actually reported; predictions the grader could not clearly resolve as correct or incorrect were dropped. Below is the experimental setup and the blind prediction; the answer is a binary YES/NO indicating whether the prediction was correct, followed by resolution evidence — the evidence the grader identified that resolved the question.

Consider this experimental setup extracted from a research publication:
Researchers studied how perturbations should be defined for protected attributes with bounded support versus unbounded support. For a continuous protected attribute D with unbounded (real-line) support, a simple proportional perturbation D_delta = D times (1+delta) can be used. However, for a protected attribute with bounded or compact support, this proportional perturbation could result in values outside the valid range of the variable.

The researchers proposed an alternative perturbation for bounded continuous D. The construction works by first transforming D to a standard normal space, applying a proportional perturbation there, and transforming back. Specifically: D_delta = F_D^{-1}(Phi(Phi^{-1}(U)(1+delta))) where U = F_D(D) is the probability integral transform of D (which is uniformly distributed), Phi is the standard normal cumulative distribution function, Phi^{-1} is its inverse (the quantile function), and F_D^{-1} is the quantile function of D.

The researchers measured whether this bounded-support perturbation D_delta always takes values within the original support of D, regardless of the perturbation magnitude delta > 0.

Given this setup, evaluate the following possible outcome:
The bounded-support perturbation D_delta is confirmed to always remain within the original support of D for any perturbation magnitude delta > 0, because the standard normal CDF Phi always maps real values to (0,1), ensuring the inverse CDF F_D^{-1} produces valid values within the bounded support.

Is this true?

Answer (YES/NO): YES